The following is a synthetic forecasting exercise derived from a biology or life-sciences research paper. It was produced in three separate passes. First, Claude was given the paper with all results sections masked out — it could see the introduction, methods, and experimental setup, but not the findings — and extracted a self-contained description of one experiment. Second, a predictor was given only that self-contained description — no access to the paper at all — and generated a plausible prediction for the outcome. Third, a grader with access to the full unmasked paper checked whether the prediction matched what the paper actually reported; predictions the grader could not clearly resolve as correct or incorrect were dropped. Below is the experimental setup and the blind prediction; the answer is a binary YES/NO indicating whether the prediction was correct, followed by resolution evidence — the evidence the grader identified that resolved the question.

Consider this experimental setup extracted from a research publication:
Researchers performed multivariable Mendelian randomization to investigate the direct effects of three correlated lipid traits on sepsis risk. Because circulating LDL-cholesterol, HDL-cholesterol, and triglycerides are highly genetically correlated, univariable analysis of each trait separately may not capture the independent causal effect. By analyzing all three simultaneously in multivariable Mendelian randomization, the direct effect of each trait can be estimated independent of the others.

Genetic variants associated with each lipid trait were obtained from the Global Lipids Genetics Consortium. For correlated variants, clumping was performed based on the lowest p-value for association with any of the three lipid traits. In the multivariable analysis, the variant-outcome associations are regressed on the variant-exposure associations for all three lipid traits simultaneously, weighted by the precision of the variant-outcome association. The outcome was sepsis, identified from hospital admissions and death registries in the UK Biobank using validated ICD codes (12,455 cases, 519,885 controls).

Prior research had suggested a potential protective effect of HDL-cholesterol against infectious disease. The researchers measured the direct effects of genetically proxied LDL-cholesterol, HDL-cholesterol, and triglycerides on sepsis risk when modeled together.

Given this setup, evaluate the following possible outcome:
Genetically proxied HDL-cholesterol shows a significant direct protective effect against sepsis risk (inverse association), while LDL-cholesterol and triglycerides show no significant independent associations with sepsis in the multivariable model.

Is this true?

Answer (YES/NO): NO